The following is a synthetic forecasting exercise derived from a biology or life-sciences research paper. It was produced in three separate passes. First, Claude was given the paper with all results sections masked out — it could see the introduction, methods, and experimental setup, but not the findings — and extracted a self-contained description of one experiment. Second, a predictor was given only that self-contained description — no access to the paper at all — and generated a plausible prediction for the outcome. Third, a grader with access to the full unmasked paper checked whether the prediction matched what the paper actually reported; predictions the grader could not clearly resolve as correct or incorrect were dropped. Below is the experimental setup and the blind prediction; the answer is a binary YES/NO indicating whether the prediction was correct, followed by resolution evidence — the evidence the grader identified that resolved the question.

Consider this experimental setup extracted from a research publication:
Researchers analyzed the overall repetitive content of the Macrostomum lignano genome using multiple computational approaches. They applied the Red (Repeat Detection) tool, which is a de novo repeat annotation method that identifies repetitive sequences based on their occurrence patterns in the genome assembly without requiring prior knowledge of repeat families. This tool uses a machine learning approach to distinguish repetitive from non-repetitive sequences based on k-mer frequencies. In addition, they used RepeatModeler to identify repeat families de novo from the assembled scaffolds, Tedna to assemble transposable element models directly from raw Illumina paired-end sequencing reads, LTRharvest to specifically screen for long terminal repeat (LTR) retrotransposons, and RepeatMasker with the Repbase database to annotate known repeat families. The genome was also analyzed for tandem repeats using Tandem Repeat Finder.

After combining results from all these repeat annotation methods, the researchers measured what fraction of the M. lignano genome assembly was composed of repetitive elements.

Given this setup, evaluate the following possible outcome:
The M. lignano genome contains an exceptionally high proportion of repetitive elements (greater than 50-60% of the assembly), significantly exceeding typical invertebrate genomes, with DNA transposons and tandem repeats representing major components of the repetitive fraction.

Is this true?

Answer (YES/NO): NO